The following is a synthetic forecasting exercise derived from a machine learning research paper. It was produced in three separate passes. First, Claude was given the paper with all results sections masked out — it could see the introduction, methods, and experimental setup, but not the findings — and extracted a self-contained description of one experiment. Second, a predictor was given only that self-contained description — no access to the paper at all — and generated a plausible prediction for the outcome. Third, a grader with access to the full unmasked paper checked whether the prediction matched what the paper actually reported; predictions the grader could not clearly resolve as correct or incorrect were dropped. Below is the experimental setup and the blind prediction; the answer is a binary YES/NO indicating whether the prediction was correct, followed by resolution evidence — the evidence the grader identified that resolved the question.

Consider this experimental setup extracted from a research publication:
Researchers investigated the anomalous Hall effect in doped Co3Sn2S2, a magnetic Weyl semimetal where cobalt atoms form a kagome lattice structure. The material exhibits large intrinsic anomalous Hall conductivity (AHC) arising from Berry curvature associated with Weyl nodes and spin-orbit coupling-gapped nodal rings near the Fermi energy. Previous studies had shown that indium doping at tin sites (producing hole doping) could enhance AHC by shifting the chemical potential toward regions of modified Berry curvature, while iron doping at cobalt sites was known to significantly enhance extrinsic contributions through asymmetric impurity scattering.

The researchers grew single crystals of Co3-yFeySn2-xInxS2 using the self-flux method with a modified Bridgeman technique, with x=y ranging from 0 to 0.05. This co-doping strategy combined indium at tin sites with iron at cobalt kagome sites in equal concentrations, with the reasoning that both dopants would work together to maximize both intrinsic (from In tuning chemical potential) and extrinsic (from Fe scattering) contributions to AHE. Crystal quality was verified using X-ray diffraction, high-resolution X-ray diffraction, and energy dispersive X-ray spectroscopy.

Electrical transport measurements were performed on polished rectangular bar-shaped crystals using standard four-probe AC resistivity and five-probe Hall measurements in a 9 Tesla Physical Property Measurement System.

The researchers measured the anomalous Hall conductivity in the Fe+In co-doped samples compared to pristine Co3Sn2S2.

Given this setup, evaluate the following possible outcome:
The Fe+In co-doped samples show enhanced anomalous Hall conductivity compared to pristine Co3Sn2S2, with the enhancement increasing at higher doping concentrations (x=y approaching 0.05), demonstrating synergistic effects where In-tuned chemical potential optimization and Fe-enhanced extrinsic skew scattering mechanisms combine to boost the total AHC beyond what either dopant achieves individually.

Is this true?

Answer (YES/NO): NO